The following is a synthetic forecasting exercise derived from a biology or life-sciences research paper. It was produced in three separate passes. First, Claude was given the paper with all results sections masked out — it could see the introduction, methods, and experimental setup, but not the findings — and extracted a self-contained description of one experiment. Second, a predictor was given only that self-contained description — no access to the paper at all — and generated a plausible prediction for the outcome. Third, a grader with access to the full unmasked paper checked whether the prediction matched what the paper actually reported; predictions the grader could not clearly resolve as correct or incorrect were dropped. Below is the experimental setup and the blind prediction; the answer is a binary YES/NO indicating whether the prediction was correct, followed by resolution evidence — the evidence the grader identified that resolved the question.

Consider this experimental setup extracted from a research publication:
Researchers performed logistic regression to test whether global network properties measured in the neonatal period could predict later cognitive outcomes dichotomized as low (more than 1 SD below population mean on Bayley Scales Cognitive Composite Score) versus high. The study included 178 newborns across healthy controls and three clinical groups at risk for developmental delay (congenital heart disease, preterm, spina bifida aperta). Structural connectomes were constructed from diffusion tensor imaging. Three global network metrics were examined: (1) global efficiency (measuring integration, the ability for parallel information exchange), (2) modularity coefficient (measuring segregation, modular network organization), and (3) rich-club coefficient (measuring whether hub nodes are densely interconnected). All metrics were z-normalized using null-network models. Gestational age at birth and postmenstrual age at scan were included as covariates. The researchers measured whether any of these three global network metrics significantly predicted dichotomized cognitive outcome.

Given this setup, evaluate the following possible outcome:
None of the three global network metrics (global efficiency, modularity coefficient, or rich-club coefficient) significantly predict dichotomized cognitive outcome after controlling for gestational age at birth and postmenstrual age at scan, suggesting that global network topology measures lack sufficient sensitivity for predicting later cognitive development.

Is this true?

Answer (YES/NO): YES